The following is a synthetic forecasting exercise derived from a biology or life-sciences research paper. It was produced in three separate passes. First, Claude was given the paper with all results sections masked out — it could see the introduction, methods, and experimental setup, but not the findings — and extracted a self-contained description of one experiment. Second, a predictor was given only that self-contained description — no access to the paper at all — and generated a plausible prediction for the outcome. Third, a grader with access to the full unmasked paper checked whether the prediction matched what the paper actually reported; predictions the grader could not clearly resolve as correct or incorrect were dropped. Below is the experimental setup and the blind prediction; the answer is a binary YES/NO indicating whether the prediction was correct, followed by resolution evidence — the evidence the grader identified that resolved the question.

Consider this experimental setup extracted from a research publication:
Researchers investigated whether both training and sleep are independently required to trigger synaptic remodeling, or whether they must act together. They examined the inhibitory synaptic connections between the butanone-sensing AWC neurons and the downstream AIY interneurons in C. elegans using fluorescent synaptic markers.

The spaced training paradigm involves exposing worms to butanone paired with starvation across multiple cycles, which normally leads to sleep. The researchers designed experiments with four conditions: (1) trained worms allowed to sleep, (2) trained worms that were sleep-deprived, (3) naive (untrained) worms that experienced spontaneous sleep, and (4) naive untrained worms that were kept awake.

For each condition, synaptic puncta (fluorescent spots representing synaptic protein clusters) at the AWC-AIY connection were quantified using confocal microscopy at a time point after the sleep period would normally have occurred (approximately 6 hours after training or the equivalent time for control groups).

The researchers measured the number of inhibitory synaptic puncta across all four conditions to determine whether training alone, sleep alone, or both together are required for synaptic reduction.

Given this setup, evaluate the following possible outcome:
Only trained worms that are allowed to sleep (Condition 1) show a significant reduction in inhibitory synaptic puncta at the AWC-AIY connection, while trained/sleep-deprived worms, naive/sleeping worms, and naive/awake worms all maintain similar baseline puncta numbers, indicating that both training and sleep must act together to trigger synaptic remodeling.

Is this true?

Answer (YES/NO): YES